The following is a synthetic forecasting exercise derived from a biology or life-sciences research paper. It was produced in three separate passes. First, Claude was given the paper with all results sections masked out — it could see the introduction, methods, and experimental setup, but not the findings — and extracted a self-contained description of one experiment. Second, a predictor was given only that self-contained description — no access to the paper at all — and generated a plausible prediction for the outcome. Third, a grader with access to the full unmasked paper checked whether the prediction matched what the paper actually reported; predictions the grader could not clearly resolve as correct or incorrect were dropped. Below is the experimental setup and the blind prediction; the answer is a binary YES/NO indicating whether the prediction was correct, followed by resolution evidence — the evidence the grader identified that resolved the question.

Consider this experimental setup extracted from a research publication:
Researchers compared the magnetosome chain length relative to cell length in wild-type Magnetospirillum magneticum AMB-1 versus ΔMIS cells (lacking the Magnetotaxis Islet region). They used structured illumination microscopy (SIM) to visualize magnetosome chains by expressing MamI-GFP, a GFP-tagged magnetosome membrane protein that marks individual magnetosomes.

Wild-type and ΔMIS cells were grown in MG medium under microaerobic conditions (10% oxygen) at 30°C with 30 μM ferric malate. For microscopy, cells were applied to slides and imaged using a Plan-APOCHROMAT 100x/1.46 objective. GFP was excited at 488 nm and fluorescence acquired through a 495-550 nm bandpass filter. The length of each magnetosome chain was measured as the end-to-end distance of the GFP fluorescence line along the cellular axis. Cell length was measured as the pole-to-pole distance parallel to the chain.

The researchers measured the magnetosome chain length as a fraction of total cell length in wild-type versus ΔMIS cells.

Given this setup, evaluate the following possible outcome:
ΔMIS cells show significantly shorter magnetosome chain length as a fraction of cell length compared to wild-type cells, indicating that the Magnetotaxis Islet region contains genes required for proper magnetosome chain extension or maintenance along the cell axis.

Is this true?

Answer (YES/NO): NO